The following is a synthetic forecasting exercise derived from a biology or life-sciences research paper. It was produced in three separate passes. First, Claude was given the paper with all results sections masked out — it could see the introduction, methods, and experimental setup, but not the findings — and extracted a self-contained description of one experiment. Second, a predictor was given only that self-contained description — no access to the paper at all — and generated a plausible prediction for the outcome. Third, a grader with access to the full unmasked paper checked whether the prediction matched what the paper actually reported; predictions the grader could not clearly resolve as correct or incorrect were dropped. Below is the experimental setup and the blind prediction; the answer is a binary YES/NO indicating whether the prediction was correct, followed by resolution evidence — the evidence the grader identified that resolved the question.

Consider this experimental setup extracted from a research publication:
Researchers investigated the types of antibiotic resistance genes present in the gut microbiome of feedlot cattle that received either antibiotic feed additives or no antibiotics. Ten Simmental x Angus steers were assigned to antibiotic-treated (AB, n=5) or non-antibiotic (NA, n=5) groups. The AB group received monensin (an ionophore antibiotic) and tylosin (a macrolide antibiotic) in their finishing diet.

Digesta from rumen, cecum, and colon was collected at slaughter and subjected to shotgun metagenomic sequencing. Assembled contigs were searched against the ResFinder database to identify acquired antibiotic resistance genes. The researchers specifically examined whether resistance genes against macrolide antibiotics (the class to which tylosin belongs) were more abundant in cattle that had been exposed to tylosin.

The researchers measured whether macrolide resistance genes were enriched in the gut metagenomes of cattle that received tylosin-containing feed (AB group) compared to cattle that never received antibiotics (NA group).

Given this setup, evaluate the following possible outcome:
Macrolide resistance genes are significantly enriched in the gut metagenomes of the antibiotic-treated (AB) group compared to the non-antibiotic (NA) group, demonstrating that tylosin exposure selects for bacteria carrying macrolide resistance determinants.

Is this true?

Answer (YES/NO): NO